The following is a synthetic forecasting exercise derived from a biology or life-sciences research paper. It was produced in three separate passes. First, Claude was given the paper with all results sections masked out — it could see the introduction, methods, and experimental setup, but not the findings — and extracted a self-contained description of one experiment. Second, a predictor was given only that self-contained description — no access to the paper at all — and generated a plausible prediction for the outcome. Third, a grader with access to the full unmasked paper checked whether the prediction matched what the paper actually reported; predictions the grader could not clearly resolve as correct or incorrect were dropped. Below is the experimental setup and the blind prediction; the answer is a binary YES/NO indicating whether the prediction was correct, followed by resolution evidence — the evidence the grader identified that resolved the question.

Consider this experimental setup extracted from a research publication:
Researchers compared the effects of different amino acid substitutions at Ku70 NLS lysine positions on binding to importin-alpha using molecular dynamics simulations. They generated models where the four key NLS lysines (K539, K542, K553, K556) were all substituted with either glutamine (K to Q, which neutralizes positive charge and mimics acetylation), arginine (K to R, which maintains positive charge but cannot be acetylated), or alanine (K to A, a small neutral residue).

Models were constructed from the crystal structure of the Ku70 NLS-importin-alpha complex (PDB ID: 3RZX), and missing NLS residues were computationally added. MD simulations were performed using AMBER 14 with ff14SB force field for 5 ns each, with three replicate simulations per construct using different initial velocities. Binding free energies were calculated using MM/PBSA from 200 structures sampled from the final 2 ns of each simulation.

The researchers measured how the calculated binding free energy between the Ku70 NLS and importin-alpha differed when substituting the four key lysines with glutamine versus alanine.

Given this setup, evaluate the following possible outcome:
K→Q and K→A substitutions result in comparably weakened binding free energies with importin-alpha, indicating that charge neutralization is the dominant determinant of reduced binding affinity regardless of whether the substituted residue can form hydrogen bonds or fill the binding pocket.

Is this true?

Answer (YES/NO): YES